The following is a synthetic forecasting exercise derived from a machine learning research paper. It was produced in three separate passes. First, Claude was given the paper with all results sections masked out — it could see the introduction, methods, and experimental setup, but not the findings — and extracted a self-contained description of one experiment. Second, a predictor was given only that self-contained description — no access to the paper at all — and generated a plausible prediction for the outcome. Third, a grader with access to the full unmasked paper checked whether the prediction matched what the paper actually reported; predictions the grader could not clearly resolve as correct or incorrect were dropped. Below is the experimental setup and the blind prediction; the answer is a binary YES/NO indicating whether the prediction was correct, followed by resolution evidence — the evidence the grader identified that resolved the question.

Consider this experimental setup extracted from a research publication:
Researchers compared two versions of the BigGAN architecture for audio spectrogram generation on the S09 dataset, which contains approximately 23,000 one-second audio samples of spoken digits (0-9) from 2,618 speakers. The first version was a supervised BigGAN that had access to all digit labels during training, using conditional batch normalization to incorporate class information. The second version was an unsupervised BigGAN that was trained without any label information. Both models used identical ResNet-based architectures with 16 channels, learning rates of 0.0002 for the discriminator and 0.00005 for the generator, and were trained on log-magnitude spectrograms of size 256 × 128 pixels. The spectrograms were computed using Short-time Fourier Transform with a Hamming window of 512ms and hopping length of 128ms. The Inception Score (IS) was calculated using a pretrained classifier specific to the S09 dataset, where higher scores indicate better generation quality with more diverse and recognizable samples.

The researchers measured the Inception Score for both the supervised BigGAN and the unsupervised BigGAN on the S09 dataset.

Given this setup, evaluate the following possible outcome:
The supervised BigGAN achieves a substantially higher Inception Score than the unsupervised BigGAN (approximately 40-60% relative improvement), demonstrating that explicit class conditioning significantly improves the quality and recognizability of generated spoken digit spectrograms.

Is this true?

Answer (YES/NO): NO